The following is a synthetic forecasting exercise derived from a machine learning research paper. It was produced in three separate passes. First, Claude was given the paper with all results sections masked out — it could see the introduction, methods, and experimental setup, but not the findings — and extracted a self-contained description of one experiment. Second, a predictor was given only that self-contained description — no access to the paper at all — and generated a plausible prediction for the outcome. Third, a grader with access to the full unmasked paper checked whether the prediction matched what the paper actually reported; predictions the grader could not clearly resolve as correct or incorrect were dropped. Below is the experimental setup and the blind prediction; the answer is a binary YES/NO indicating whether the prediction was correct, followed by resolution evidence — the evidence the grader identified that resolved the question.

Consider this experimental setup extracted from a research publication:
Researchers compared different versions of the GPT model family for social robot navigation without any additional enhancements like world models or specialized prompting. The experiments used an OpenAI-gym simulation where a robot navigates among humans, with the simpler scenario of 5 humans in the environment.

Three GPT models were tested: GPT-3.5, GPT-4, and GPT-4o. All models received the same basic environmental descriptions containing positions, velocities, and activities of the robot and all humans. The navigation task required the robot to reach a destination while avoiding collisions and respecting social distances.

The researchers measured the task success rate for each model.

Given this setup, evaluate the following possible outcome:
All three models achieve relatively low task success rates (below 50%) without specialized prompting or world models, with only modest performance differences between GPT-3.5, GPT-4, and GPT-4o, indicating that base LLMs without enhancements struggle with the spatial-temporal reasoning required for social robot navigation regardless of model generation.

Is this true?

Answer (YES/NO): NO